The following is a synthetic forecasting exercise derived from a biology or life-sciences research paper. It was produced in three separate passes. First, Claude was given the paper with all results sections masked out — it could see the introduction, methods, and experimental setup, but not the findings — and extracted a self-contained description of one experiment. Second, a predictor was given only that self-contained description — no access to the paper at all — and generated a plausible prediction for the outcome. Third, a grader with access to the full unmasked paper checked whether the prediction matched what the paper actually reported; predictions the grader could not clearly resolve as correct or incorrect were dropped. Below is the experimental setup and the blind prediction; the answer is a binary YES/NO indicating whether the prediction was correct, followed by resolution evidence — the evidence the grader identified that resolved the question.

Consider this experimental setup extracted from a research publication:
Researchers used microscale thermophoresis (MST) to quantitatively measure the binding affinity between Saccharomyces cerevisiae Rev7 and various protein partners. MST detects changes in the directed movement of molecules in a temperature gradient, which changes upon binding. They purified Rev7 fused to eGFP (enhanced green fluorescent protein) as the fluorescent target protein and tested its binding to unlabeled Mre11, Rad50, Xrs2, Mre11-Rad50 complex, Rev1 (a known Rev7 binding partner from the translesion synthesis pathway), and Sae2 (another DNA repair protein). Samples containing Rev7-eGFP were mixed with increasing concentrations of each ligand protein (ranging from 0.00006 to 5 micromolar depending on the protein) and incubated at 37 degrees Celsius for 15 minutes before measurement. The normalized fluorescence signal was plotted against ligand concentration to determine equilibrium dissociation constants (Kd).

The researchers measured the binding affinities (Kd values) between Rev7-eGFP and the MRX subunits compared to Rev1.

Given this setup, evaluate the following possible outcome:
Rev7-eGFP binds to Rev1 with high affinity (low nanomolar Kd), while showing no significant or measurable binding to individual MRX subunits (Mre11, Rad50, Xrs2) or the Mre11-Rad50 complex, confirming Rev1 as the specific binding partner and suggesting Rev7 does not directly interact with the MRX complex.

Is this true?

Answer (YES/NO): NO